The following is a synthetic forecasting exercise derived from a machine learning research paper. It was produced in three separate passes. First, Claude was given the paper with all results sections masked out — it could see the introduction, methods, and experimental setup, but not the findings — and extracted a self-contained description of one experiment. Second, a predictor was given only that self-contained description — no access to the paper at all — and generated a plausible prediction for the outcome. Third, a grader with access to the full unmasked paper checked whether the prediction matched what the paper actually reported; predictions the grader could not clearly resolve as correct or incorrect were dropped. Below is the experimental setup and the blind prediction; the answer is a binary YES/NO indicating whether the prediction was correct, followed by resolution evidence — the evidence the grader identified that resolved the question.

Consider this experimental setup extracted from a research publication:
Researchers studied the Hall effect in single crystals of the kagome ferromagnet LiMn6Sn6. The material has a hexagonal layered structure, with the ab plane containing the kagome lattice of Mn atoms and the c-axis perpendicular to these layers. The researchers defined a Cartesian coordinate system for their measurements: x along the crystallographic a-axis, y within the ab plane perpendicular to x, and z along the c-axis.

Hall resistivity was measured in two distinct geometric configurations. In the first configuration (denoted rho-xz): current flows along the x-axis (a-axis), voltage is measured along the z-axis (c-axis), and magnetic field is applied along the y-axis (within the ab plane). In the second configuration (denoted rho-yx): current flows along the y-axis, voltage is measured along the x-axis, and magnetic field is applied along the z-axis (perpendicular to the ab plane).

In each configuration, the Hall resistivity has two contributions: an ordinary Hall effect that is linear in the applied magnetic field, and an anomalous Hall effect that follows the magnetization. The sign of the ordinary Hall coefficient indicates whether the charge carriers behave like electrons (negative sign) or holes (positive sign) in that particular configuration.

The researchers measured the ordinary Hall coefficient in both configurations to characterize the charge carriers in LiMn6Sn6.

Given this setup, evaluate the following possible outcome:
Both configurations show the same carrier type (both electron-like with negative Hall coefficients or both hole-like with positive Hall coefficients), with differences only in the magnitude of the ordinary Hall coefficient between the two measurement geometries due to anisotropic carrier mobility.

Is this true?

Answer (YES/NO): NO